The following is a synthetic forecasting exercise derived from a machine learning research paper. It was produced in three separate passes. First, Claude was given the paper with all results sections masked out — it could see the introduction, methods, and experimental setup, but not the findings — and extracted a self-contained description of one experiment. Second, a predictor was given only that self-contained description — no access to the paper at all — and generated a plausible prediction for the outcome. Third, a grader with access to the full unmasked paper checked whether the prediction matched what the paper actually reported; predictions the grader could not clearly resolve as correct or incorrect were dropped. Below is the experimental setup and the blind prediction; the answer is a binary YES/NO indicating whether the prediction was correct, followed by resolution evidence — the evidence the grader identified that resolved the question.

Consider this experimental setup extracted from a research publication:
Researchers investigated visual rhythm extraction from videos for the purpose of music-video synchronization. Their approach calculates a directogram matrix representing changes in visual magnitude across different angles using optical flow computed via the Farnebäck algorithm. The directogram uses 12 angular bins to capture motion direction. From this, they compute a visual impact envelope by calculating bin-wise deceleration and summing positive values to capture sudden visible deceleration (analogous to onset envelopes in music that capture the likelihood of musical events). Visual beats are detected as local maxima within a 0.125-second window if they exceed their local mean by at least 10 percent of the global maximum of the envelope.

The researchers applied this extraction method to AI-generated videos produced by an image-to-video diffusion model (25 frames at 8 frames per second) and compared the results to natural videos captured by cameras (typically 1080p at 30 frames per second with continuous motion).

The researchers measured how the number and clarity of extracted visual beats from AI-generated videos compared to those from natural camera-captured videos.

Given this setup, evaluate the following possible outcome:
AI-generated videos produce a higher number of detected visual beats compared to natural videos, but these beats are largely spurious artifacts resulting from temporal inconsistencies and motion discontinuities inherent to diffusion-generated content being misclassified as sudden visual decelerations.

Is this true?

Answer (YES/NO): NO